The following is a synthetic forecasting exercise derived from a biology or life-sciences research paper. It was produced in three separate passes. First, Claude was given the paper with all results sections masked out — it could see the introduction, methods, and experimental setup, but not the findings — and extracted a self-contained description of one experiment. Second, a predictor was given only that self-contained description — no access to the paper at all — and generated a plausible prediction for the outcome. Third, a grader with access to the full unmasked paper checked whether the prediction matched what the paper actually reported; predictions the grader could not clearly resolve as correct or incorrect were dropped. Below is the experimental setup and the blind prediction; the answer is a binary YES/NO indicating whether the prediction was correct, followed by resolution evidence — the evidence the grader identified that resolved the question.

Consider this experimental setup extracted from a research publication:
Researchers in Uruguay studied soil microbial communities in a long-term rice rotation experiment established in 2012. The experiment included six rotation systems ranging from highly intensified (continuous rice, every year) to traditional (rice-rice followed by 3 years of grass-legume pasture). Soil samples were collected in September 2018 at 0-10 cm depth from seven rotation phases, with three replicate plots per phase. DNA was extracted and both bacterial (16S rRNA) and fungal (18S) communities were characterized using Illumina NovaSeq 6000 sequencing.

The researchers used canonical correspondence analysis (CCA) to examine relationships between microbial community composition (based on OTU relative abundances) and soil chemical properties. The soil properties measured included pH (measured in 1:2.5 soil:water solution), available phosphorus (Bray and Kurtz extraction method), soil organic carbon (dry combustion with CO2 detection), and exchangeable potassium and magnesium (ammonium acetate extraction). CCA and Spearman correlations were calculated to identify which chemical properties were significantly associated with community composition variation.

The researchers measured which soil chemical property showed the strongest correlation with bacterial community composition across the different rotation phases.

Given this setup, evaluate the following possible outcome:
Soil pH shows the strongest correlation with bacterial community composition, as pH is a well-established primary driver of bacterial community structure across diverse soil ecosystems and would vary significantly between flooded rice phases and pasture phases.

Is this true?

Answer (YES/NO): NO